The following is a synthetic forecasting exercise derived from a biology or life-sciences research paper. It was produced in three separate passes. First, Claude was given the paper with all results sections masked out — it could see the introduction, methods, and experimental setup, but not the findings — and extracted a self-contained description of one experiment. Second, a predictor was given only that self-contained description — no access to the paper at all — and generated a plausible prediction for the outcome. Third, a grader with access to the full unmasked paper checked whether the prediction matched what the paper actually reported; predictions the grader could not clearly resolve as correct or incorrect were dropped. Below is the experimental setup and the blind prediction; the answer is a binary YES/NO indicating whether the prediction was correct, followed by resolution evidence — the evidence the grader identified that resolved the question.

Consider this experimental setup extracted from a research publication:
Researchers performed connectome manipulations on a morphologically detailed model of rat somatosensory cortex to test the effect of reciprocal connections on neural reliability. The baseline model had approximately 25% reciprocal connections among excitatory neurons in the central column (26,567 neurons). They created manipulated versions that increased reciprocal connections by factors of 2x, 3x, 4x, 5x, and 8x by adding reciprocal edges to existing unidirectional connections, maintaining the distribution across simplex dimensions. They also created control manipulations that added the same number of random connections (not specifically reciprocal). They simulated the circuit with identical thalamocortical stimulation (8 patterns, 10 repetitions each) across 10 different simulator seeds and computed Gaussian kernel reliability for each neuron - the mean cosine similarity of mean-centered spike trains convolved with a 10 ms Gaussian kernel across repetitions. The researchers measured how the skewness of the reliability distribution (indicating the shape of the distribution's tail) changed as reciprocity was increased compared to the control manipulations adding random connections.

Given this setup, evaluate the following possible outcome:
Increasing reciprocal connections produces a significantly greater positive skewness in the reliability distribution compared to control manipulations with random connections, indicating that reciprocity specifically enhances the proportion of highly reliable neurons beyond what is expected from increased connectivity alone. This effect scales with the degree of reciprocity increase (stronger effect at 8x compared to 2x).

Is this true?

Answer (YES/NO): NO